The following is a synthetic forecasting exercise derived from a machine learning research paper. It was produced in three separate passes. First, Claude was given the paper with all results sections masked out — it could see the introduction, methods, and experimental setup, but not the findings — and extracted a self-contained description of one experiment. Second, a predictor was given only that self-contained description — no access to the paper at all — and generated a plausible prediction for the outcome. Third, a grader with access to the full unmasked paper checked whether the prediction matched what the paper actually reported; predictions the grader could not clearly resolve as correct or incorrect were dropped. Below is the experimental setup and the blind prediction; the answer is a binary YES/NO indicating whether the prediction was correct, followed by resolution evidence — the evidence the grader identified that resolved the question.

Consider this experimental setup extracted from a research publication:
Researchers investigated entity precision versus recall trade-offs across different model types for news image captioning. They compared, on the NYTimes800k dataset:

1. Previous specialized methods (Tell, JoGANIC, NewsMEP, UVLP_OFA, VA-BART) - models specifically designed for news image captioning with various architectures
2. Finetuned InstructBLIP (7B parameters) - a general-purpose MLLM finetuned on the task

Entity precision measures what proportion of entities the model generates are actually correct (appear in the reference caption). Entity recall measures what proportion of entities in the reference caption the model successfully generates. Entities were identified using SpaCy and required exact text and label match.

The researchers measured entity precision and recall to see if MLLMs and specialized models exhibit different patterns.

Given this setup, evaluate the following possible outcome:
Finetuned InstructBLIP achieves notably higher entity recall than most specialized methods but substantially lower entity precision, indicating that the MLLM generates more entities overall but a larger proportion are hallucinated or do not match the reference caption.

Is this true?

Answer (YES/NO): NO